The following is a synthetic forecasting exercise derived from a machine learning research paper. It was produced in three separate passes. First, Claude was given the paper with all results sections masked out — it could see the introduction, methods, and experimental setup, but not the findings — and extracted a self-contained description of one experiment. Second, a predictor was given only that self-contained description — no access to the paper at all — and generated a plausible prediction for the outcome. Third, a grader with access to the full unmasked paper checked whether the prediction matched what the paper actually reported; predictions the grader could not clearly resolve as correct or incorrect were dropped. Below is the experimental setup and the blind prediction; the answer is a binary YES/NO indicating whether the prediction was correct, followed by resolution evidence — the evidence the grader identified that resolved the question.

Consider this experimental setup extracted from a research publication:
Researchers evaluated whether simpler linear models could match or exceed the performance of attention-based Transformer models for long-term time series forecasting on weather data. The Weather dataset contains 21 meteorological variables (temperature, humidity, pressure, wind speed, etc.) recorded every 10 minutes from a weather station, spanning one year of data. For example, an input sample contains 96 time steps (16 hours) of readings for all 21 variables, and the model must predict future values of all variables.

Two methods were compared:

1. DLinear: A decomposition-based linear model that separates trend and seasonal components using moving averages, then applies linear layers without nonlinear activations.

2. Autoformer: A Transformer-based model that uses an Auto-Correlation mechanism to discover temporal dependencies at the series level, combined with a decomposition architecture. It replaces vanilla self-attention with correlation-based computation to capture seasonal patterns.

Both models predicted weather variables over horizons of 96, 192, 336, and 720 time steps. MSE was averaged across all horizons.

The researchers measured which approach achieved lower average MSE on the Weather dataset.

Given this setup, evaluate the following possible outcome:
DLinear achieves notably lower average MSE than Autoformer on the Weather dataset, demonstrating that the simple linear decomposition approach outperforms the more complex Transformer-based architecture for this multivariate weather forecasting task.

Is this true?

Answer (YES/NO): YES